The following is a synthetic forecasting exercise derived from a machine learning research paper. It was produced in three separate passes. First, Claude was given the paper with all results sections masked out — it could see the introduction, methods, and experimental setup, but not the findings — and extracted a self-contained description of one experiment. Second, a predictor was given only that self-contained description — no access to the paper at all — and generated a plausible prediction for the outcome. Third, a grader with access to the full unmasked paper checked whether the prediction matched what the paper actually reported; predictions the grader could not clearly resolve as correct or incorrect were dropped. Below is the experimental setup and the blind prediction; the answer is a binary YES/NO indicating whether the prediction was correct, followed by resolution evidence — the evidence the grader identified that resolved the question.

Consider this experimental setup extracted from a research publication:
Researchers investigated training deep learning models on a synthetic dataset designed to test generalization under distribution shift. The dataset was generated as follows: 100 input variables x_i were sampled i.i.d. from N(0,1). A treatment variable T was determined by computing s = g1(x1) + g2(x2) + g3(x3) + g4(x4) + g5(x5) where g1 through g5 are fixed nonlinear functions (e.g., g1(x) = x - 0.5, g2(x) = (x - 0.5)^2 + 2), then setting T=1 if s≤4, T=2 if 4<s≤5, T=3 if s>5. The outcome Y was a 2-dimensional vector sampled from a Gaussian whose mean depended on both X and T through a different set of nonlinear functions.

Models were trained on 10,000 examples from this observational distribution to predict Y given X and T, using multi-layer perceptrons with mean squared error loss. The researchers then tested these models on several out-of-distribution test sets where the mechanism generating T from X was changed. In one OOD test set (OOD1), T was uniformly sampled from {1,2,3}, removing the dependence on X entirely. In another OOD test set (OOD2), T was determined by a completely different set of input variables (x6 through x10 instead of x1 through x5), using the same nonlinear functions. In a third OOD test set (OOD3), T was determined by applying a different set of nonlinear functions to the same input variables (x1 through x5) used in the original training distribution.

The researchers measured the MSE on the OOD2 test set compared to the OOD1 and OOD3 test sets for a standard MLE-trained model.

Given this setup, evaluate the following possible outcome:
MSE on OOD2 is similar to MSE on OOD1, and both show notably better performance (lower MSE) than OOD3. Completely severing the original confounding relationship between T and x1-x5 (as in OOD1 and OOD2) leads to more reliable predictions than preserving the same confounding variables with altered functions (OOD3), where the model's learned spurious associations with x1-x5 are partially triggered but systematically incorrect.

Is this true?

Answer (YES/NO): NO